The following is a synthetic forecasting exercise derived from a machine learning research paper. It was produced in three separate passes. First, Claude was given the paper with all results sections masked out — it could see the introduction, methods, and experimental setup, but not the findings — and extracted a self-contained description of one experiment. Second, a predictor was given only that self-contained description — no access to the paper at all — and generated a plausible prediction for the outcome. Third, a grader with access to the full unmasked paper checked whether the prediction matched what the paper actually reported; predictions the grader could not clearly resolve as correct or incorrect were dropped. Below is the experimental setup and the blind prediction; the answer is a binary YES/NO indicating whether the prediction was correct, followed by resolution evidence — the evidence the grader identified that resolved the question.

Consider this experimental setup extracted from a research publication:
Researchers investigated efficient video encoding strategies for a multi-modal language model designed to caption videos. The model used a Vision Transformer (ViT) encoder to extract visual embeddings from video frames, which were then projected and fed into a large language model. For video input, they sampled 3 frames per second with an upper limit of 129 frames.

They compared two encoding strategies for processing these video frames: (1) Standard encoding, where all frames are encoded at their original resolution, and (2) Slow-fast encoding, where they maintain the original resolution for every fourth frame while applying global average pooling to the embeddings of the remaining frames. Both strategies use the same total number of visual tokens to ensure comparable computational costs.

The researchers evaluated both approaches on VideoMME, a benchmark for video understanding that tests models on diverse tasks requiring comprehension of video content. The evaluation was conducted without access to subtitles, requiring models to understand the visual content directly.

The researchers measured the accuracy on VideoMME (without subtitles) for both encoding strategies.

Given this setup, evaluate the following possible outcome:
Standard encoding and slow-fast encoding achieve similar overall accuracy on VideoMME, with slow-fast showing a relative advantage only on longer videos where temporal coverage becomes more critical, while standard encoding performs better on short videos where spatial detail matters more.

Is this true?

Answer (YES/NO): NO